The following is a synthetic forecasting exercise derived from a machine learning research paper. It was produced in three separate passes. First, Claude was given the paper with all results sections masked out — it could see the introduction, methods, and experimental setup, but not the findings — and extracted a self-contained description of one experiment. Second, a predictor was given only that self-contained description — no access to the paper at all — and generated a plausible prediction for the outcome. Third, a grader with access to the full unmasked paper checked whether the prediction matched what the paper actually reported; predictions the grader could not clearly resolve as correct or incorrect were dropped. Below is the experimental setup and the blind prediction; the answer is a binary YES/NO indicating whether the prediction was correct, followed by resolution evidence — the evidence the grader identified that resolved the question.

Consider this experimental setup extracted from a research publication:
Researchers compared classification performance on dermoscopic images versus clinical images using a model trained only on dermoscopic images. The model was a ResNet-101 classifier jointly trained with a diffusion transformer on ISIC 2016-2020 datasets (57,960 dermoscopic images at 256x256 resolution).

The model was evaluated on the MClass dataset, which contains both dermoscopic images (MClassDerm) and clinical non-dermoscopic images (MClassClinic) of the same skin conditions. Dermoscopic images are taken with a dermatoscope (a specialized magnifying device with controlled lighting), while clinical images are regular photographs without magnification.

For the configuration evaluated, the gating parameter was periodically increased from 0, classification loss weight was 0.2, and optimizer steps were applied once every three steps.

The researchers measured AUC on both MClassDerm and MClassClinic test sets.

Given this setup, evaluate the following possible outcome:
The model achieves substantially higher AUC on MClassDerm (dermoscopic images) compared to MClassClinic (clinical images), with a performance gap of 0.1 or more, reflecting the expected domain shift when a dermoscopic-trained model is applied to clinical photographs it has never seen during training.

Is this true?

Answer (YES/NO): NO